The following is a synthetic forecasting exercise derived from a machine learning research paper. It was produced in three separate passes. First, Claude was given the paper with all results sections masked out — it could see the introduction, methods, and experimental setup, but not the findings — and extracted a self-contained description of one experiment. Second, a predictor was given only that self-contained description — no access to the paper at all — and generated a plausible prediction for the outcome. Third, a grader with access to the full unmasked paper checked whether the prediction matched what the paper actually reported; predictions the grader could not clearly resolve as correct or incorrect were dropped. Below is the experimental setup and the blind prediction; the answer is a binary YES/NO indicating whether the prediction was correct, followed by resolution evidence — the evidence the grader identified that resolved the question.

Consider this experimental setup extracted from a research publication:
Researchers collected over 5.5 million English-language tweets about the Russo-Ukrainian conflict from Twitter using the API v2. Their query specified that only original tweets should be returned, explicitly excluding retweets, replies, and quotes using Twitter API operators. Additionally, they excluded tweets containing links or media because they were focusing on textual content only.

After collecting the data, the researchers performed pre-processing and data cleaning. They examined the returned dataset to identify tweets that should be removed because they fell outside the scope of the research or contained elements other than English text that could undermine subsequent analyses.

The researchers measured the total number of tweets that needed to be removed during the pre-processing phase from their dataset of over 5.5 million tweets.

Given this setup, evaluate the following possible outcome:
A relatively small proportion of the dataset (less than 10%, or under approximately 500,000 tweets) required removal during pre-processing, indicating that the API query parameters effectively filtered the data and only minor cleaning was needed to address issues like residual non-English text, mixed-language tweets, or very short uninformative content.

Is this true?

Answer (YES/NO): YES